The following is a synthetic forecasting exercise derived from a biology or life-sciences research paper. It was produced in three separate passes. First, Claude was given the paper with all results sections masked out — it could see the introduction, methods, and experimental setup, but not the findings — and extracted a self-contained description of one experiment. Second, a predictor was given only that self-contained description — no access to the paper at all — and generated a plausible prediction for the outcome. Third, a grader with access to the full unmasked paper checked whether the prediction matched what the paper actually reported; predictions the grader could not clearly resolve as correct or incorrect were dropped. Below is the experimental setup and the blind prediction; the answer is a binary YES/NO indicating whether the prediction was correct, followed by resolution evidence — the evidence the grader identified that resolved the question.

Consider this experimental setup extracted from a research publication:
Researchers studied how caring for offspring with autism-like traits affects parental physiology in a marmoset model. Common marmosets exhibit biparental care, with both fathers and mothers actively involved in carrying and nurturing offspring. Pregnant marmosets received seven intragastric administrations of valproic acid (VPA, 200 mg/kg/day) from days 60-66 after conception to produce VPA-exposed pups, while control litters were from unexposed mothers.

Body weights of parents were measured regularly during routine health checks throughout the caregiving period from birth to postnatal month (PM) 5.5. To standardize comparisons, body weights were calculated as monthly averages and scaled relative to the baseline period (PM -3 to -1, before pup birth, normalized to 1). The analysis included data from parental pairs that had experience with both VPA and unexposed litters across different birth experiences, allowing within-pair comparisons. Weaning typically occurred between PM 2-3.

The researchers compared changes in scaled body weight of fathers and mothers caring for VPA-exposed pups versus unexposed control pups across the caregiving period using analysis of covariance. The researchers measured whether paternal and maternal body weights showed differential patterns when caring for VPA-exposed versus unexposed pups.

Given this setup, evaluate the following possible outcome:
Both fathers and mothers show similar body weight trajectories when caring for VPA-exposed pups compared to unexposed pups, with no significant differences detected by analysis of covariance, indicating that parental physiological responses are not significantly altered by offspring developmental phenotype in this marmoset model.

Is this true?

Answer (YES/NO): NO